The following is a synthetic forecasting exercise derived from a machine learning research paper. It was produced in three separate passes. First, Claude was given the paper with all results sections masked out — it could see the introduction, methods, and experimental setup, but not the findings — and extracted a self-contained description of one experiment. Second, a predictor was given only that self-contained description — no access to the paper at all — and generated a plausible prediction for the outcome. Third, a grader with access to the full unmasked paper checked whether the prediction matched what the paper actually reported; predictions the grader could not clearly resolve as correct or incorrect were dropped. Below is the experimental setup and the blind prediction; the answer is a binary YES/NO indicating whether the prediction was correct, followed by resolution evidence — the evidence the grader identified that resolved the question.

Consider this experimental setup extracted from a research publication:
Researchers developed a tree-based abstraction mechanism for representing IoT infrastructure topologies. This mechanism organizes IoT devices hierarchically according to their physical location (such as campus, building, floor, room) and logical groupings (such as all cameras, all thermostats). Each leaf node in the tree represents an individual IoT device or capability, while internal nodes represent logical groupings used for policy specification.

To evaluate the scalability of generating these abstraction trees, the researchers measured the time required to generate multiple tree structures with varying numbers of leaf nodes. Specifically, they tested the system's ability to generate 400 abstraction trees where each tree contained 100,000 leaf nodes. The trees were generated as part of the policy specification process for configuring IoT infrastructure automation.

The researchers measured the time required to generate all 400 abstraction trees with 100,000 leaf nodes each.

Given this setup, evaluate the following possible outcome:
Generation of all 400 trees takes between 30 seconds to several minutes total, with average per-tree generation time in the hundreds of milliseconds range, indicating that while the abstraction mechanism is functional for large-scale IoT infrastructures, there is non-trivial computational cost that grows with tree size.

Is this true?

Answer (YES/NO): NO